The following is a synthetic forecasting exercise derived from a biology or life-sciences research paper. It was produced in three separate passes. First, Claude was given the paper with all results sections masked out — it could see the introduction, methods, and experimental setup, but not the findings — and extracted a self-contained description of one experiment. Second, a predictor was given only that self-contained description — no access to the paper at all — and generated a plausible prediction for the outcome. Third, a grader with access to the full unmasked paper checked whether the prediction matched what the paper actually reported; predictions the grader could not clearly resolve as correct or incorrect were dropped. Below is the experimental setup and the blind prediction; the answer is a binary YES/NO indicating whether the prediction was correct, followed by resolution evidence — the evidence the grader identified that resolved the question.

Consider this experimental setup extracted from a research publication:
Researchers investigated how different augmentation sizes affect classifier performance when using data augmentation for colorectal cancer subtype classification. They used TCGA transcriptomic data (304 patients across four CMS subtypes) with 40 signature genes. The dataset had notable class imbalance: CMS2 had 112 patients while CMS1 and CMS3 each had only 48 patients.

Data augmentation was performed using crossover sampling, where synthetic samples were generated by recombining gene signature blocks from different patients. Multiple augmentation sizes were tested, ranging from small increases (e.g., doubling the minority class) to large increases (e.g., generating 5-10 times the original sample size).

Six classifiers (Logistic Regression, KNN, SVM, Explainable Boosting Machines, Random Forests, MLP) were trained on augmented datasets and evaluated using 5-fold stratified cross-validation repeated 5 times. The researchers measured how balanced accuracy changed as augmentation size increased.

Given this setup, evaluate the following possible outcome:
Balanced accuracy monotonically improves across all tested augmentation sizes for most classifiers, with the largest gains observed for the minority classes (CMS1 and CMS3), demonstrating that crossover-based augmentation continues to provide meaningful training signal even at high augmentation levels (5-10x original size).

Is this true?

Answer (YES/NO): NO